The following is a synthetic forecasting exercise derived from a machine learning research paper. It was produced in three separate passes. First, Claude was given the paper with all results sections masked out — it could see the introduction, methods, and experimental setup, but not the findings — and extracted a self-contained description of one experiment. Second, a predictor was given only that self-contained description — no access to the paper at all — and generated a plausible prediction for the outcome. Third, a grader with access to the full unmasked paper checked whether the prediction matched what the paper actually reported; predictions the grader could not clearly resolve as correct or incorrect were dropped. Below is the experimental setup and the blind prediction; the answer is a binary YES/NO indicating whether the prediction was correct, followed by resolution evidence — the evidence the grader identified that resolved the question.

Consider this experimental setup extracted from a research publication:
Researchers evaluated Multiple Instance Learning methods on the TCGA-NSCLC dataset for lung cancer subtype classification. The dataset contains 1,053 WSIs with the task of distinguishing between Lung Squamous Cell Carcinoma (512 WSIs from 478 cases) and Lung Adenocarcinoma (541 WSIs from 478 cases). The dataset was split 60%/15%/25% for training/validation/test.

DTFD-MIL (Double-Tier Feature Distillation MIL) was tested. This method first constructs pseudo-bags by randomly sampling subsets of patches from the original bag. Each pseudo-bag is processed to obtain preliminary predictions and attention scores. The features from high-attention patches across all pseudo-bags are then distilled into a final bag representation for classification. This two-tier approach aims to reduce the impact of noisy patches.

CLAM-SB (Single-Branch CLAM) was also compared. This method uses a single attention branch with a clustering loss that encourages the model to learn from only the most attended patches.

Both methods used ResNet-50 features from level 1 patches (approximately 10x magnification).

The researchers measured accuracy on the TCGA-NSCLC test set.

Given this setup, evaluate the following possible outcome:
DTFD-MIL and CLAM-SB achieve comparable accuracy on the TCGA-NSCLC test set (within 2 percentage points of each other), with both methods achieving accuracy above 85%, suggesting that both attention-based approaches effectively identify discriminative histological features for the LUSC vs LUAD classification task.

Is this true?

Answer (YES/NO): NO